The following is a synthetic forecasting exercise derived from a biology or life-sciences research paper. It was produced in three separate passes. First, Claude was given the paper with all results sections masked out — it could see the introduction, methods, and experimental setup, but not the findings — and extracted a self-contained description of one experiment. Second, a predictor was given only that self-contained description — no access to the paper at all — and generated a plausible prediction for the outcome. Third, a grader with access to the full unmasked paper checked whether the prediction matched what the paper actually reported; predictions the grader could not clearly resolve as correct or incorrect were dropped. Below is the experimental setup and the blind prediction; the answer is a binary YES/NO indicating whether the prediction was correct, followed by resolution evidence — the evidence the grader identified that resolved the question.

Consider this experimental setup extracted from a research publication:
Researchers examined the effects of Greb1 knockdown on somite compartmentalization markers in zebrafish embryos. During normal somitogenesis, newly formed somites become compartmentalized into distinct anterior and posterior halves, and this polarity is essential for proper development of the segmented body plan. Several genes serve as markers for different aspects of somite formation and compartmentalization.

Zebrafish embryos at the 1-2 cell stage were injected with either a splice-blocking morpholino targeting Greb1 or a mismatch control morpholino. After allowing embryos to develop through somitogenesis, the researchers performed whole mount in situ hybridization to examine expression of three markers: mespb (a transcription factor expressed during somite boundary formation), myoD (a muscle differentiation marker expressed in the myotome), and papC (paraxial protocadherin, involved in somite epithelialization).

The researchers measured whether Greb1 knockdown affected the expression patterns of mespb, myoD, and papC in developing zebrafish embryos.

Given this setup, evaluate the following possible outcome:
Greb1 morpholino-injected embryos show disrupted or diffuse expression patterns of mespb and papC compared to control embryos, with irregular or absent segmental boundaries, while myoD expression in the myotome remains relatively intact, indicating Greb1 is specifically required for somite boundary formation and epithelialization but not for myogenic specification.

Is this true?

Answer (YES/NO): NO